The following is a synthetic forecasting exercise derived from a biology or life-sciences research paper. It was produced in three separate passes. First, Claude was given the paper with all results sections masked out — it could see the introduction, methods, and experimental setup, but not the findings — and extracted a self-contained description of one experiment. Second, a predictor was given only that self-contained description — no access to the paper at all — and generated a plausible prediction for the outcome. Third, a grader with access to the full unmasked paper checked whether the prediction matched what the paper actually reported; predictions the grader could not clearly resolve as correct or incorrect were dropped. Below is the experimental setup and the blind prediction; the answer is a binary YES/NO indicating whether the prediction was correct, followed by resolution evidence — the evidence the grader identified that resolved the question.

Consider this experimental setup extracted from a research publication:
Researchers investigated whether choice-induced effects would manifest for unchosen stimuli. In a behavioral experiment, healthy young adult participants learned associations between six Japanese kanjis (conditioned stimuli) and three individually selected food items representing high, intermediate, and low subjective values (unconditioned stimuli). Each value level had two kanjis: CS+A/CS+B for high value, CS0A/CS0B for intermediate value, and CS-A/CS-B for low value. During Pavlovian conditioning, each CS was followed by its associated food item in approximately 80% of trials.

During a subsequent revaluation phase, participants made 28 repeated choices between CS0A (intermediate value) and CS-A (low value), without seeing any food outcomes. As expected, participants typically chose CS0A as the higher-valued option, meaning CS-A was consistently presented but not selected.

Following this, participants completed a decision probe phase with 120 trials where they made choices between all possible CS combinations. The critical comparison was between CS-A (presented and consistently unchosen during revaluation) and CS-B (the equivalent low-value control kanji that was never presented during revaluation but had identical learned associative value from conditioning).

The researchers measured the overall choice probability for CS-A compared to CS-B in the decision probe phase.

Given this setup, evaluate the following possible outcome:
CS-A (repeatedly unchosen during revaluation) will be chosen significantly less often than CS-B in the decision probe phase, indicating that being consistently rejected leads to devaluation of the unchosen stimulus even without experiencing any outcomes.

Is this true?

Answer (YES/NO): YES